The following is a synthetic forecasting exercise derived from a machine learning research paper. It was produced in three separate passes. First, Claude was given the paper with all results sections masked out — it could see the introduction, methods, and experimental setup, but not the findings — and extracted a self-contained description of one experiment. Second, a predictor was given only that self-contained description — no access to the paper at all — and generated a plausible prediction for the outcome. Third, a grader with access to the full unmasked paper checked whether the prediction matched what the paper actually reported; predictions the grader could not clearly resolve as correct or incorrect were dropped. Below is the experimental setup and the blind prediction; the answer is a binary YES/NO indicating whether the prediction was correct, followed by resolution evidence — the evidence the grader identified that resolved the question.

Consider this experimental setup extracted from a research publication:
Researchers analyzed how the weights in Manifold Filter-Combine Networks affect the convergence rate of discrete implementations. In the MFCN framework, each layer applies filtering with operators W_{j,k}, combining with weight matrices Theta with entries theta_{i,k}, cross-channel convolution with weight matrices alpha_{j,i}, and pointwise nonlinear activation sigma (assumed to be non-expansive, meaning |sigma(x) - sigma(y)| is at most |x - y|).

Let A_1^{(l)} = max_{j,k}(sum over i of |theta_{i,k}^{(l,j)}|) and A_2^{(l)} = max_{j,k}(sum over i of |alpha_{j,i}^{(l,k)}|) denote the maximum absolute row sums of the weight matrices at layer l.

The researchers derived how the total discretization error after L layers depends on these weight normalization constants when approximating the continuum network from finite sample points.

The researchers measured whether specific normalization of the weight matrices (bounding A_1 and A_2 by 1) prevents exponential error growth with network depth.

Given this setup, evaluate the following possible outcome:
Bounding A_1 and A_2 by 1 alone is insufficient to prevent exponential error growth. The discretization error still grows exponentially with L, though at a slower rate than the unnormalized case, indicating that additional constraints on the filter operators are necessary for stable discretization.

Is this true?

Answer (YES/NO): NO